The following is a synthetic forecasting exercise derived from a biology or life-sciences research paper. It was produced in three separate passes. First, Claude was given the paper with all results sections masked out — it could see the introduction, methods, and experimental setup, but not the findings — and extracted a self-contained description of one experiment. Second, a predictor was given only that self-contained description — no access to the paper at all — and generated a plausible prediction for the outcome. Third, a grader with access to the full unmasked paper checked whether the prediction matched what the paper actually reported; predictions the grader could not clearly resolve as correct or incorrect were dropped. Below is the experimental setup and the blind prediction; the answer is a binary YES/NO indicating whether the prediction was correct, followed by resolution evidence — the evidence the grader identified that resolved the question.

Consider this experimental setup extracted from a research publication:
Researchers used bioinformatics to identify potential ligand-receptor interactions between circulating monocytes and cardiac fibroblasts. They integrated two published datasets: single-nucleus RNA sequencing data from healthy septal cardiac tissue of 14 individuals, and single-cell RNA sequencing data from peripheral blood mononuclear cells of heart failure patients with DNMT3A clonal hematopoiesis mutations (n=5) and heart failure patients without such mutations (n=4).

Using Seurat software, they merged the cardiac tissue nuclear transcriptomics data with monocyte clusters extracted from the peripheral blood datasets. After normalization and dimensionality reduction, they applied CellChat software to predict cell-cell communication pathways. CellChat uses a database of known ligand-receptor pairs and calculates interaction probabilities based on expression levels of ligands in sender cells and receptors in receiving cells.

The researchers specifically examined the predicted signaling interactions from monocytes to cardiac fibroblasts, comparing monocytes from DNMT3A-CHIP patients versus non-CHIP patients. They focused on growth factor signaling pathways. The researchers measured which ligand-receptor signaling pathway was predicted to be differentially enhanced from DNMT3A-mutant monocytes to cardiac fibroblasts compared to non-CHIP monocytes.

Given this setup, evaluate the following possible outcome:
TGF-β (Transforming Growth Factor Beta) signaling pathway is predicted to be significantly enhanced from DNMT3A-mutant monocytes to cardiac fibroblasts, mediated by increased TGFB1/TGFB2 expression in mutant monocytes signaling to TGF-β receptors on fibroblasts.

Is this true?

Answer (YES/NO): YES